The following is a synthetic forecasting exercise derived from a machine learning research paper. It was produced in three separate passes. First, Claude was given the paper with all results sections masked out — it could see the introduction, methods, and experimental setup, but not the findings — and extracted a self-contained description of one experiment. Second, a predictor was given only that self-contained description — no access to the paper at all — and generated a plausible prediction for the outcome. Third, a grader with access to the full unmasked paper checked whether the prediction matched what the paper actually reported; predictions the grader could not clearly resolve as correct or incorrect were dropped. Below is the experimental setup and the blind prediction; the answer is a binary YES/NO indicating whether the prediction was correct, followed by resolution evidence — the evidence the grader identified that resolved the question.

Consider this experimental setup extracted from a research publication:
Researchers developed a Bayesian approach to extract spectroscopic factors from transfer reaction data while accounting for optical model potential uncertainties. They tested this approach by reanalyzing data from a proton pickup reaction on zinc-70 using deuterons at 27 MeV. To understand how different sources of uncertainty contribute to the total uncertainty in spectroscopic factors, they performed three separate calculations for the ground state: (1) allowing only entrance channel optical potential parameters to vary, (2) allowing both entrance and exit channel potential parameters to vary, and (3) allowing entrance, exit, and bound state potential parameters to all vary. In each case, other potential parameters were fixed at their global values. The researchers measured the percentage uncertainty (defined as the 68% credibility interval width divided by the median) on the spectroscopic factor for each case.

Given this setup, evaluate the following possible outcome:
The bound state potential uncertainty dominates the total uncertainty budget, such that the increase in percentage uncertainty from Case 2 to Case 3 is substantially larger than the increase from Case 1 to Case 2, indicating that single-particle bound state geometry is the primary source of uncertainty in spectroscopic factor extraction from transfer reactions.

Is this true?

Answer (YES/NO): NO